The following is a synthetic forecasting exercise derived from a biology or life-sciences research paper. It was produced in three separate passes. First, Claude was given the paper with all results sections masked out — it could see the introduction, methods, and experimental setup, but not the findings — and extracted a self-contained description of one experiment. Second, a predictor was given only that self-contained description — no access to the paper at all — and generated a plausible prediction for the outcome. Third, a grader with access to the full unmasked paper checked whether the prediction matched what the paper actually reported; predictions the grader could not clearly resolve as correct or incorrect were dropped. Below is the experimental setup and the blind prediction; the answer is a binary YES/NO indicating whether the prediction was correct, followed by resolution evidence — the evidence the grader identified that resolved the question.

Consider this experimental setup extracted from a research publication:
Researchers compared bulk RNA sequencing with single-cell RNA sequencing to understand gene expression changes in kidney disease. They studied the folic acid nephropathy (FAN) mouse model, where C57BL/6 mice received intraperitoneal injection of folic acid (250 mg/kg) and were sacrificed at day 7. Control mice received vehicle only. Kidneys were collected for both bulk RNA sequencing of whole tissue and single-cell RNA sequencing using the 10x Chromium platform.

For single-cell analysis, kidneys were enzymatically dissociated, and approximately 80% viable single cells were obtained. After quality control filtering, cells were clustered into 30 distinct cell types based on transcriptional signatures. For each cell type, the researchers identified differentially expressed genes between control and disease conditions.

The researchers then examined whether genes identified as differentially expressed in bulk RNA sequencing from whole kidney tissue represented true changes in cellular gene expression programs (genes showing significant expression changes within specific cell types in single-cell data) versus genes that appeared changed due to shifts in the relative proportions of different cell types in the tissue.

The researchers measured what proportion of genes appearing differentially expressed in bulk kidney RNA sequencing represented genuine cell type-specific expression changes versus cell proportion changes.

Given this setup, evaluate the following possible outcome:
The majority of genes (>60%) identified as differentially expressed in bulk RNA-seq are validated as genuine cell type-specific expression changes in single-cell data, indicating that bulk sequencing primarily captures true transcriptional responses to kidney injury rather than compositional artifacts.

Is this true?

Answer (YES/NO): NO